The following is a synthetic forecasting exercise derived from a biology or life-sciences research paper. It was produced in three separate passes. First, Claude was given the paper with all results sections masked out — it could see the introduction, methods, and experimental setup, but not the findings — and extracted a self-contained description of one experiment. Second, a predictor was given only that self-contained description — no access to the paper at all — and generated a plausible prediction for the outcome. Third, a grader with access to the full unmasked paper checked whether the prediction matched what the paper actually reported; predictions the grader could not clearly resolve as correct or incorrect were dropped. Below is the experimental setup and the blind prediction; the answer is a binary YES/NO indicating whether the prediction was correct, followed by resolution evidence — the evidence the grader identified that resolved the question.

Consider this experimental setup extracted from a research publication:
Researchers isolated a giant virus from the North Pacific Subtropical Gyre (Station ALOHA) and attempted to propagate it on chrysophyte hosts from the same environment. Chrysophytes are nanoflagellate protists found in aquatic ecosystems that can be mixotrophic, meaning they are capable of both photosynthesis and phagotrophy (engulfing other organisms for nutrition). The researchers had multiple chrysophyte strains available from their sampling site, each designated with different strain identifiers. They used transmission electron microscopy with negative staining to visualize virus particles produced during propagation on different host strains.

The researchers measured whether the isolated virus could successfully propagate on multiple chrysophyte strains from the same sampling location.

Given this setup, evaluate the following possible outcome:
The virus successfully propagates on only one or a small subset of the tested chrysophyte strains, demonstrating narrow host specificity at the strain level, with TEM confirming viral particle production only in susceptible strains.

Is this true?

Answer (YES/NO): YES